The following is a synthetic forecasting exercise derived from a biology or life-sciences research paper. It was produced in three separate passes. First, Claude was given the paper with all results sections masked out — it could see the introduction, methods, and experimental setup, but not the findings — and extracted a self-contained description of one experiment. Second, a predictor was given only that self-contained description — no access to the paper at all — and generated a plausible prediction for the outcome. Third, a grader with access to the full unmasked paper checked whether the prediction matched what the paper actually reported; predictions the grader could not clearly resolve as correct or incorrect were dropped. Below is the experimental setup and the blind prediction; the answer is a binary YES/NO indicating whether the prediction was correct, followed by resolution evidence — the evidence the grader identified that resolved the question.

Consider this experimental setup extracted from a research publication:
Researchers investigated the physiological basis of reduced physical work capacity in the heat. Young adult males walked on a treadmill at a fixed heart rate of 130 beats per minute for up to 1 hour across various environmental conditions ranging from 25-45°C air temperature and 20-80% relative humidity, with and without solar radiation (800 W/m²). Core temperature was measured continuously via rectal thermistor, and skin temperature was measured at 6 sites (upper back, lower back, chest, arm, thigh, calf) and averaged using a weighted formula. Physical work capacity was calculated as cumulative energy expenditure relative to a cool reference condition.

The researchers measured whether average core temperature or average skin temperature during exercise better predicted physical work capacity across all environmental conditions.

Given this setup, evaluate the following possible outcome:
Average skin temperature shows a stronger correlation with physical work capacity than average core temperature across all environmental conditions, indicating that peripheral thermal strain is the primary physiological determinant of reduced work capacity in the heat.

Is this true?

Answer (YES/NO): YES